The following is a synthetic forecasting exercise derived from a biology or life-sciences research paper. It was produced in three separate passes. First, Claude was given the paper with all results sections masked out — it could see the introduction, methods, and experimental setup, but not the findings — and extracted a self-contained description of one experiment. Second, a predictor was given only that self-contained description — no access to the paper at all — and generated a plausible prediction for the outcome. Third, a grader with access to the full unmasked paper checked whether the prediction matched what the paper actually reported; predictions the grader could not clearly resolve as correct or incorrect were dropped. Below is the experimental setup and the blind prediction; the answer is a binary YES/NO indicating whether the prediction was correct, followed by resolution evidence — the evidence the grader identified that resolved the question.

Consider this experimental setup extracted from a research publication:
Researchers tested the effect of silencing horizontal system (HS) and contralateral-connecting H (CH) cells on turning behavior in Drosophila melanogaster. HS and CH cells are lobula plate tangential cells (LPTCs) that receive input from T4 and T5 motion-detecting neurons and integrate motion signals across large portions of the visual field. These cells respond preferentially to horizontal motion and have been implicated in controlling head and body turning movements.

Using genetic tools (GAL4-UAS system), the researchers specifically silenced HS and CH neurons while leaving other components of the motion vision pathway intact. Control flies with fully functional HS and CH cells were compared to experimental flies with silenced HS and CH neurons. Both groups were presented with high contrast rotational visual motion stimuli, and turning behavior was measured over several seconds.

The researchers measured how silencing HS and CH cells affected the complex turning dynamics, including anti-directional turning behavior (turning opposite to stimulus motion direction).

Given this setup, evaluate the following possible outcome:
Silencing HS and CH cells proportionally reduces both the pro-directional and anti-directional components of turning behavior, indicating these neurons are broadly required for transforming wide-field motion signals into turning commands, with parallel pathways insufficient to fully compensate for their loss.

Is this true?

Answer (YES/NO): NO